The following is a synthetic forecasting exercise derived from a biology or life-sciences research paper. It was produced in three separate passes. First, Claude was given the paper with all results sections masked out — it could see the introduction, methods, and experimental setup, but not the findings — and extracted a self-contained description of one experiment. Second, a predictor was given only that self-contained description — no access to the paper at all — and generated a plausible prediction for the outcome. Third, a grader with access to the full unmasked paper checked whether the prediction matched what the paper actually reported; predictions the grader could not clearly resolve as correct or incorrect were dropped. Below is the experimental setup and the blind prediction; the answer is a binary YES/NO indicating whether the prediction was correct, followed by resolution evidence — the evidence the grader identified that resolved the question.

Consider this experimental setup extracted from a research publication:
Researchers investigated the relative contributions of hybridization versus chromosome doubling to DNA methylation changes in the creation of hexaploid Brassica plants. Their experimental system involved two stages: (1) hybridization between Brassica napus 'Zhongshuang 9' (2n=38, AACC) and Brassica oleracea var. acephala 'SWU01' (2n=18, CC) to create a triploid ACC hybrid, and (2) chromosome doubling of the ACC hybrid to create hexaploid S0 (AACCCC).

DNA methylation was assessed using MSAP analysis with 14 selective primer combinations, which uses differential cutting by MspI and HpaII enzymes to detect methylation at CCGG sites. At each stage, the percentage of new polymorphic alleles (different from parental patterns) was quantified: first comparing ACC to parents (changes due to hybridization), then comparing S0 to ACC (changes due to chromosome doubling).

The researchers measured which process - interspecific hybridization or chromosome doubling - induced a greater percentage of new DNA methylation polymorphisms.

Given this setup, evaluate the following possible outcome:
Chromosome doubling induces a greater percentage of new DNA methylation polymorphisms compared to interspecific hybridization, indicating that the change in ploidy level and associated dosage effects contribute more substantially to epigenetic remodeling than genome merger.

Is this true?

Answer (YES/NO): YES